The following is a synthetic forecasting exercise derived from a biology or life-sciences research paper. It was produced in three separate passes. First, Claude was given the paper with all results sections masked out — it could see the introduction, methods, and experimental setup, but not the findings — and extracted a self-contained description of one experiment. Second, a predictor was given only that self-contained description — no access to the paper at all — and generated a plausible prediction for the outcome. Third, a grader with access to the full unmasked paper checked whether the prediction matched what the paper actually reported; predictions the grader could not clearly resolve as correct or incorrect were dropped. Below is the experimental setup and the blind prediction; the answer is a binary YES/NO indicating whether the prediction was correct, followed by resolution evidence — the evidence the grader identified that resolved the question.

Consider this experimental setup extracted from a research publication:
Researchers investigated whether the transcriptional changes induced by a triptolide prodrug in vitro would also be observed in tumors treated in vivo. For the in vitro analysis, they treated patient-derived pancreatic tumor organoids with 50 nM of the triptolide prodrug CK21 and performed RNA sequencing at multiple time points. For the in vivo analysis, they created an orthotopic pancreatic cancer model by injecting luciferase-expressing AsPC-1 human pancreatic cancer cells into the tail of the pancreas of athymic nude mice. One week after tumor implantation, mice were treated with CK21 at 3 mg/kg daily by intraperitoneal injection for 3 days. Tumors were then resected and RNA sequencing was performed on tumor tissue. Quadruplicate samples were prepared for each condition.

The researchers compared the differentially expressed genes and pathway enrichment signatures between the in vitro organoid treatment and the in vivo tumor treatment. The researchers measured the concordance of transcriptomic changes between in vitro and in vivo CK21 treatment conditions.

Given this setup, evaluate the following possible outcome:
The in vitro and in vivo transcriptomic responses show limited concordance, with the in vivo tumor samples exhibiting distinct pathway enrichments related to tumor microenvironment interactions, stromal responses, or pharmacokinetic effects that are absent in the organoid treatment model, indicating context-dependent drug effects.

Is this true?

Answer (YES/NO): NO